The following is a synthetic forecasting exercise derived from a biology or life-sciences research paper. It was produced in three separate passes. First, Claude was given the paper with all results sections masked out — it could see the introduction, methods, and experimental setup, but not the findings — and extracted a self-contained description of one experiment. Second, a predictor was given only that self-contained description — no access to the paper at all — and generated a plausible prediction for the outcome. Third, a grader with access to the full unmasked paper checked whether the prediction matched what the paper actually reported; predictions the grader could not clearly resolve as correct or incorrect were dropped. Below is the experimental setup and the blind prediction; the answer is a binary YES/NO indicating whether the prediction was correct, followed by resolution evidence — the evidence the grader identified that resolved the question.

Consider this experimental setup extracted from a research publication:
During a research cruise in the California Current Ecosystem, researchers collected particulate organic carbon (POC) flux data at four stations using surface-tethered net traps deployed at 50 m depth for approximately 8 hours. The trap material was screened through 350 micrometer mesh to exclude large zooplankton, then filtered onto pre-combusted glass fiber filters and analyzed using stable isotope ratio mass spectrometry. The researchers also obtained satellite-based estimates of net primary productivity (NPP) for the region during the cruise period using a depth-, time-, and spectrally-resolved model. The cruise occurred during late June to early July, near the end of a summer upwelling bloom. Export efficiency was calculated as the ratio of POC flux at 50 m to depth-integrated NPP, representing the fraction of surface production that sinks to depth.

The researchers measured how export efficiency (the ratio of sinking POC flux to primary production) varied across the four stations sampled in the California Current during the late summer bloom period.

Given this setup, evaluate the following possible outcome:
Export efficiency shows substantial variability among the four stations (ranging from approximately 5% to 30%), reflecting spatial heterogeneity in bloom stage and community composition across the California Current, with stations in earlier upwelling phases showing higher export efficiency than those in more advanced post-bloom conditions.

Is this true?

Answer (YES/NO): NO